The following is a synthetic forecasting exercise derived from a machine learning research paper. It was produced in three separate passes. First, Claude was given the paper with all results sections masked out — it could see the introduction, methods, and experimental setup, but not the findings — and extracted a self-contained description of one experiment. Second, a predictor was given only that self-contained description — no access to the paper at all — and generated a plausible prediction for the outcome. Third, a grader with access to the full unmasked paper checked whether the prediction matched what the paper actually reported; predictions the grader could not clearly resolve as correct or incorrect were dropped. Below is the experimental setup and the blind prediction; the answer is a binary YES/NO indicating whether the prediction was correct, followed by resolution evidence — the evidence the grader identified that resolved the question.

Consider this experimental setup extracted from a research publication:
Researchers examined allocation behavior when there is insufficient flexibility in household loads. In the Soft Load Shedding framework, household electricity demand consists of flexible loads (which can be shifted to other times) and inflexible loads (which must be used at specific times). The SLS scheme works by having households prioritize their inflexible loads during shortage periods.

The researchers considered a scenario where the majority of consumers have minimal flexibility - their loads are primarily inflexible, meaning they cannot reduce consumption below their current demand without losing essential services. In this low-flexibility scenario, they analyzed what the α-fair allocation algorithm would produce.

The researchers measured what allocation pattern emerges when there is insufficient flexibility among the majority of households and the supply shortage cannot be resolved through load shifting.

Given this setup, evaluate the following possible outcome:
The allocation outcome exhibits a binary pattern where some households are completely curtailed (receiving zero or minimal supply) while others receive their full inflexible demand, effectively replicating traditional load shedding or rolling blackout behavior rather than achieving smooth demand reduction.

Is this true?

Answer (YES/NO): NO